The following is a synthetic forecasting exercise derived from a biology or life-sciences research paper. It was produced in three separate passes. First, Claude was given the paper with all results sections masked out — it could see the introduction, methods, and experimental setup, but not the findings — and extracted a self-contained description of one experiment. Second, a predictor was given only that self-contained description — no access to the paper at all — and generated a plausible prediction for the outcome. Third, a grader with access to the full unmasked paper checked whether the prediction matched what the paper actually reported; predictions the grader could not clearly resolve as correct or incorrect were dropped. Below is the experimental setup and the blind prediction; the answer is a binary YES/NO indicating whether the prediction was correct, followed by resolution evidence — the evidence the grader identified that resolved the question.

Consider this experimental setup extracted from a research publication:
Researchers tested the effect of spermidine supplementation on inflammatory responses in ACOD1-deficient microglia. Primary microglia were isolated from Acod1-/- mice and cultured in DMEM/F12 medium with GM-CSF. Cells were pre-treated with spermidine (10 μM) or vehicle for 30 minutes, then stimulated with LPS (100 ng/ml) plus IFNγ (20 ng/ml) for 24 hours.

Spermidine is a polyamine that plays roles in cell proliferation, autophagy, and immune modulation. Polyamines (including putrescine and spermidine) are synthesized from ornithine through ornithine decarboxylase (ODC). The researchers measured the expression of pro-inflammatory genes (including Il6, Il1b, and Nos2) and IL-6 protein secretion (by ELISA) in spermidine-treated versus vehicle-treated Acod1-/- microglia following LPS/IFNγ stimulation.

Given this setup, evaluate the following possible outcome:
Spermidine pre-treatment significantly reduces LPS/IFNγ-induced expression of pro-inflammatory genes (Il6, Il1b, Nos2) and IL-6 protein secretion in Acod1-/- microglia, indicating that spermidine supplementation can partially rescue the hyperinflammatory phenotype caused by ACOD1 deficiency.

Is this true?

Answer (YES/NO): NO